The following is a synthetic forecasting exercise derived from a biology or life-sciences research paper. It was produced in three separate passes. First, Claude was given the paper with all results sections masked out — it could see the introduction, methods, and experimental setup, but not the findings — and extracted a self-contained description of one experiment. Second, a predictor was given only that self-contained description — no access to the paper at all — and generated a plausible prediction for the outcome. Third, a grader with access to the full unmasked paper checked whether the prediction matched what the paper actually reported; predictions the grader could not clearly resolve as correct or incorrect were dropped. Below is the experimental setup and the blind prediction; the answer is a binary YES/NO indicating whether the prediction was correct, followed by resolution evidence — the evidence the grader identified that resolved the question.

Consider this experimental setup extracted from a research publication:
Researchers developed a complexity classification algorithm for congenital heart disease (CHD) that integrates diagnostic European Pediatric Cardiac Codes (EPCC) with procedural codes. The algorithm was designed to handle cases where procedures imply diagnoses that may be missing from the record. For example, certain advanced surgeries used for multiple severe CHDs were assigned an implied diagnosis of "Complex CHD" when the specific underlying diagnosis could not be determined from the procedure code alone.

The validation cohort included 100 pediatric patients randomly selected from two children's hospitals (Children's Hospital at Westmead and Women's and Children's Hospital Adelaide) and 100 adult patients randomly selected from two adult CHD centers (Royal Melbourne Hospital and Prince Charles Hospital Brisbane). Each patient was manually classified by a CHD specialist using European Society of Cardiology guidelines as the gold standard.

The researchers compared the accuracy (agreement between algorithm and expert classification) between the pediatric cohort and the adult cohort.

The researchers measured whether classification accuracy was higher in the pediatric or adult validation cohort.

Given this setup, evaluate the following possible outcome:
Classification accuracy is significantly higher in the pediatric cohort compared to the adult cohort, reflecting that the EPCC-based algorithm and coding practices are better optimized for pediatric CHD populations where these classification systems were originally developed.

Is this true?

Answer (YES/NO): NO